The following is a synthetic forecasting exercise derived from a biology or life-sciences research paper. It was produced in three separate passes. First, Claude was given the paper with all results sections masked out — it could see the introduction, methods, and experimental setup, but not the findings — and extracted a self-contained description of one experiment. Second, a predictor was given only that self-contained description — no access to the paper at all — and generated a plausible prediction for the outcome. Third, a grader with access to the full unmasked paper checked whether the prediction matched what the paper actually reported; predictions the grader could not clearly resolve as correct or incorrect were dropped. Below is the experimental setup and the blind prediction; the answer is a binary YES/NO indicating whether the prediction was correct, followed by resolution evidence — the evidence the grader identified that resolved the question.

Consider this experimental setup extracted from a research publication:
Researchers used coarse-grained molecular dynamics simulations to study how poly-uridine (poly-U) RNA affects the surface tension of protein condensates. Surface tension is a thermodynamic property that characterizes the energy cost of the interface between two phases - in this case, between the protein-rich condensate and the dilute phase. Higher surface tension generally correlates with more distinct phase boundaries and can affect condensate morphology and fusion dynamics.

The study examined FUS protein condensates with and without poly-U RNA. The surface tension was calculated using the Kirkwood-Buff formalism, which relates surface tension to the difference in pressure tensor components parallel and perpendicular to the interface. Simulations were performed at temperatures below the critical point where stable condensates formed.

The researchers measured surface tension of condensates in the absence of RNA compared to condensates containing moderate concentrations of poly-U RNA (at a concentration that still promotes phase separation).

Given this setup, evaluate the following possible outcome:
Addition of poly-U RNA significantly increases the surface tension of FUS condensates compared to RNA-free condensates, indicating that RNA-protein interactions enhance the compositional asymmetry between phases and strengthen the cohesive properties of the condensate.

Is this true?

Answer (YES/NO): YES